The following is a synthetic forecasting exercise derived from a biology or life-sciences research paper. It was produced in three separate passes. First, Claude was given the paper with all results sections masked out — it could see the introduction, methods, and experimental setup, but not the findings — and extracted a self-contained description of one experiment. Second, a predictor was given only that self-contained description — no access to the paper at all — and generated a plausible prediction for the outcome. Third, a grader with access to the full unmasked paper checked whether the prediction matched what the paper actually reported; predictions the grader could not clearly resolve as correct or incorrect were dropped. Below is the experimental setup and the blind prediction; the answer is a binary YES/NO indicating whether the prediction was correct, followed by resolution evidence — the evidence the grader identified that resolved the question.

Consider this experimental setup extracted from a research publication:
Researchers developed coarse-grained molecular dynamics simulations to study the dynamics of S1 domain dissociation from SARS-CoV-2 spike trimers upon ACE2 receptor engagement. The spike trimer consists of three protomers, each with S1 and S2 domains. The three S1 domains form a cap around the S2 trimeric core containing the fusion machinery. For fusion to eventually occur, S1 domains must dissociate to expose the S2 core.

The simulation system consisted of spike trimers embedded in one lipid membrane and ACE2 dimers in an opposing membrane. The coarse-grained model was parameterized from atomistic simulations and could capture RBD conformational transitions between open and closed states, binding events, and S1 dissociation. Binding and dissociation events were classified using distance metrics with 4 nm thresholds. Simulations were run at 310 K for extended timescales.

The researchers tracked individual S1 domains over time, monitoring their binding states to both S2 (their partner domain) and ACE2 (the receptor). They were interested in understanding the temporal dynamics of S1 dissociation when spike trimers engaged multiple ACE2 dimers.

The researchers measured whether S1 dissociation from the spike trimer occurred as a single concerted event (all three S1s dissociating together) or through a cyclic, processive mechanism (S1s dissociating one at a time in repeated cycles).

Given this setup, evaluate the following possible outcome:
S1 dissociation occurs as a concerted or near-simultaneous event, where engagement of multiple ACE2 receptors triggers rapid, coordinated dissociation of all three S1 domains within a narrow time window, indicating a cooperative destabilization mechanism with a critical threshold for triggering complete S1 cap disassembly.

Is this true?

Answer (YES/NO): NO